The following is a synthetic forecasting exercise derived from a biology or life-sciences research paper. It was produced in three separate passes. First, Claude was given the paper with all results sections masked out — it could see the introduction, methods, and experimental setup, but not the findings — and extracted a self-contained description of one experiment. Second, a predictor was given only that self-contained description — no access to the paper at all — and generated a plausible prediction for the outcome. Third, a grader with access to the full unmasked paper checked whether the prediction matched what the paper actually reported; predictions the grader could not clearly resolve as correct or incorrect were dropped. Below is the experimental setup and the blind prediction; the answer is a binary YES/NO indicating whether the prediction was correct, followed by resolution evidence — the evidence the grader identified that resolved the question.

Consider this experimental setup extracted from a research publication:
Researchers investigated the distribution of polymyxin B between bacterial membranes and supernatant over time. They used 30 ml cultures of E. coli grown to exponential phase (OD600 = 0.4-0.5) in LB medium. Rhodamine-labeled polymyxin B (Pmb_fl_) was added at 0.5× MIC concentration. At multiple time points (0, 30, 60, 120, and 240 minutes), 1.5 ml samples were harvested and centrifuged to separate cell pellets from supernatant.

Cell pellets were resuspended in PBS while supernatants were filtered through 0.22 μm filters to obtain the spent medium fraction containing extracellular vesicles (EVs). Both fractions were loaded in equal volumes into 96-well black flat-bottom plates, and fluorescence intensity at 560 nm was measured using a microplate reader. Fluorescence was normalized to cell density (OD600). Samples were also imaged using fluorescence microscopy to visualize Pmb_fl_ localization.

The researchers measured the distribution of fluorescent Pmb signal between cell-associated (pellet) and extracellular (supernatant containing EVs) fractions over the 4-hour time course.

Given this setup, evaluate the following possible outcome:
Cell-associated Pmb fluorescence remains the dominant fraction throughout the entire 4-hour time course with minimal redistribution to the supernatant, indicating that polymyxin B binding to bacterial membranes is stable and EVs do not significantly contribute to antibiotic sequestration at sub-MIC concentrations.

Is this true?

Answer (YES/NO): NO